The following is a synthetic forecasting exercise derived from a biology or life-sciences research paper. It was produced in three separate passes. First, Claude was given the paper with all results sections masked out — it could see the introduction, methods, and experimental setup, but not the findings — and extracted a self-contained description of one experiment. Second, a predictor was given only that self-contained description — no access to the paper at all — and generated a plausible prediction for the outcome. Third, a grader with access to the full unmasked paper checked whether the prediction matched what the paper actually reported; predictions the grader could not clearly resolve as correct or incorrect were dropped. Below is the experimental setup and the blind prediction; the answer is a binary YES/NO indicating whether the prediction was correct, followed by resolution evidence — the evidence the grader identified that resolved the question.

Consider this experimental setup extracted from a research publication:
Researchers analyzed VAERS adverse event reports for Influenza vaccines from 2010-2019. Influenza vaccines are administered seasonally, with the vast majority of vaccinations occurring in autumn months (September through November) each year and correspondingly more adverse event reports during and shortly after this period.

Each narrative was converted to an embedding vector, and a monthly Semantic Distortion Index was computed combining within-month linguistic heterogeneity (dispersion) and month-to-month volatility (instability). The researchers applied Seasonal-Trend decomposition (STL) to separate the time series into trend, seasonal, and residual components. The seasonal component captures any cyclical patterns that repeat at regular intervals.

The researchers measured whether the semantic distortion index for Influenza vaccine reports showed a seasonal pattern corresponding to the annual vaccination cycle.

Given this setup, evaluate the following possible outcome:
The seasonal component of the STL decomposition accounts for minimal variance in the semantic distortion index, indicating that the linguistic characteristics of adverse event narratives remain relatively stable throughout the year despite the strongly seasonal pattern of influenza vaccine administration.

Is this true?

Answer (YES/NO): NO